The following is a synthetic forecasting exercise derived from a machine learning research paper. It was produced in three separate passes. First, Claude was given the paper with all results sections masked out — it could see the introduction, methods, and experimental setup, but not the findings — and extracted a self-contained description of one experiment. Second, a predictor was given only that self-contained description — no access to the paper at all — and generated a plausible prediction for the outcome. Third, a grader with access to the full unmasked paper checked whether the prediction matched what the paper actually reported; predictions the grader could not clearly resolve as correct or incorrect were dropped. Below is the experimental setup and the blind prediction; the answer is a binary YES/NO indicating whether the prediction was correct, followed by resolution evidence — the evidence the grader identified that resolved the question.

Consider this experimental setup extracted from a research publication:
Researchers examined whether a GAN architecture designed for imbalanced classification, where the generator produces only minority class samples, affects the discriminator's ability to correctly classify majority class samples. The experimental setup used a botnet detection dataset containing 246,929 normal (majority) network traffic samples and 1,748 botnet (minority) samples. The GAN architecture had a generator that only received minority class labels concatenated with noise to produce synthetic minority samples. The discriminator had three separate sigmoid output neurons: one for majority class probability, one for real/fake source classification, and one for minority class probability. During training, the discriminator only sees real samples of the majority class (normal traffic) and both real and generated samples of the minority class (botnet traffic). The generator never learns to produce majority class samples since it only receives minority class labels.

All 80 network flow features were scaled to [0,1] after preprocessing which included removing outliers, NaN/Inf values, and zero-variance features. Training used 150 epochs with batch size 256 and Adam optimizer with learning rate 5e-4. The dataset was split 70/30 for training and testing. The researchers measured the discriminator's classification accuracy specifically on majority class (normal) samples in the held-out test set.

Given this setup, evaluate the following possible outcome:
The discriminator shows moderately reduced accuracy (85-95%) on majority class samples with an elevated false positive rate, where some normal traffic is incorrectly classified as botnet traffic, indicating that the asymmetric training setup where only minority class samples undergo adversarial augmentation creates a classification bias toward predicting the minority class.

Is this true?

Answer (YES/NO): NO